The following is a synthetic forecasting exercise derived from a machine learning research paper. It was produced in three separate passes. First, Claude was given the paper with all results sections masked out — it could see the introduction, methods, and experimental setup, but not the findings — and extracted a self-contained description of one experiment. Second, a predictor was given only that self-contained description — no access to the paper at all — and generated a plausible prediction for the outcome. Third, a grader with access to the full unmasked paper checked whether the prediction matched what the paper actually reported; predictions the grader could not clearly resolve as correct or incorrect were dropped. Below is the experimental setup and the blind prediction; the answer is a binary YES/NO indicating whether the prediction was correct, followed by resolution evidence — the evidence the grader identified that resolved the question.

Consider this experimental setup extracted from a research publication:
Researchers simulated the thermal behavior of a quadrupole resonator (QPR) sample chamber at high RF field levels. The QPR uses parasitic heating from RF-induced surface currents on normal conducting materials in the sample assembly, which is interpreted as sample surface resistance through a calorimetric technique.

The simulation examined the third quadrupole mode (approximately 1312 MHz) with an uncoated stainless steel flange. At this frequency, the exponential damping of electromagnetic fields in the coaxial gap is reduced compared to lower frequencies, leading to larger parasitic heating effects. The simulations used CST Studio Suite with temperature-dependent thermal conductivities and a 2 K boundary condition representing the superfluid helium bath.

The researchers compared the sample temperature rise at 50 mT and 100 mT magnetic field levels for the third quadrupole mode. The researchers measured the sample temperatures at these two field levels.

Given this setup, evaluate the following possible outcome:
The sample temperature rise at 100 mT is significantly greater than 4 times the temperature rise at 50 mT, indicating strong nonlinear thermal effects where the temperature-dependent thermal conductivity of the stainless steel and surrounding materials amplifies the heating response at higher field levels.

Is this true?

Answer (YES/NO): NO